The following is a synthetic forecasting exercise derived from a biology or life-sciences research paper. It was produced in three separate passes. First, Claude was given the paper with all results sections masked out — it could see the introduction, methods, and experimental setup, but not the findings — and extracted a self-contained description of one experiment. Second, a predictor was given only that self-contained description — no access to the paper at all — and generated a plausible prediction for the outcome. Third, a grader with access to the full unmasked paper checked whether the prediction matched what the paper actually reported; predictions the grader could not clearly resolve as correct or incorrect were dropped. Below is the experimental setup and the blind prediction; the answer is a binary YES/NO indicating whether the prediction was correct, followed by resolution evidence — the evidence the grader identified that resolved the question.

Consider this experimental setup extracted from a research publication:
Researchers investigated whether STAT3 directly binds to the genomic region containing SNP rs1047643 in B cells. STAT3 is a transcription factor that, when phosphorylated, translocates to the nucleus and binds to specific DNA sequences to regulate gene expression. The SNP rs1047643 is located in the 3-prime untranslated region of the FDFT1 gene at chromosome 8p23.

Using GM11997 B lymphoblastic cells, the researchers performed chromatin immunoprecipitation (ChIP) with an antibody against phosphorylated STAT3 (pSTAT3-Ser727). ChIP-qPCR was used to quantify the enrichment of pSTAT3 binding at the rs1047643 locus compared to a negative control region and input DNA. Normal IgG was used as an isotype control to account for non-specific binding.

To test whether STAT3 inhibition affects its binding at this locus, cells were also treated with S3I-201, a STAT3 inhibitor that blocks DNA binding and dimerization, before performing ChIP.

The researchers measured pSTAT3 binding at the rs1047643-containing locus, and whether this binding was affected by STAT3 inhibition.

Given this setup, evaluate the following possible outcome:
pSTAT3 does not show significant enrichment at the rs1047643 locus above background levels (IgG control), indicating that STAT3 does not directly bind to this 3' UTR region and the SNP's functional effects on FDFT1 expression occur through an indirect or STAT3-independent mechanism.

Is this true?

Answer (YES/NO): NO